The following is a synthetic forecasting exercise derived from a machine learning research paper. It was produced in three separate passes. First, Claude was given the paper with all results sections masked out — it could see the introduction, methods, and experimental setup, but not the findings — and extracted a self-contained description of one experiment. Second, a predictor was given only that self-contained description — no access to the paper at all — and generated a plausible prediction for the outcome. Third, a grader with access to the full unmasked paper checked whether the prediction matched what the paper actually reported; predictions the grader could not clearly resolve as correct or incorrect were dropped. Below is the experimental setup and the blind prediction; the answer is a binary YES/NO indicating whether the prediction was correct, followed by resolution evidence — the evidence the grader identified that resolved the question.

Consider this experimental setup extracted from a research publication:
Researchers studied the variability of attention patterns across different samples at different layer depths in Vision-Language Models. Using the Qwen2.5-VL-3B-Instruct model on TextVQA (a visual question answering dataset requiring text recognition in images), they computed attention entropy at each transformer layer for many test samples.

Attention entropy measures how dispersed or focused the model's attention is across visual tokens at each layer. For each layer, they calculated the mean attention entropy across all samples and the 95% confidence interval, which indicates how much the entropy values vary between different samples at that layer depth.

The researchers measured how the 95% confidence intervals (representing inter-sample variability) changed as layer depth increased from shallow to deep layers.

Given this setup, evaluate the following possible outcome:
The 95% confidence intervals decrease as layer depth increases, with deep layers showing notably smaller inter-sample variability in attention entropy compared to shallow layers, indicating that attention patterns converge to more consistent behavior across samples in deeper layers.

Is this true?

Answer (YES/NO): NO